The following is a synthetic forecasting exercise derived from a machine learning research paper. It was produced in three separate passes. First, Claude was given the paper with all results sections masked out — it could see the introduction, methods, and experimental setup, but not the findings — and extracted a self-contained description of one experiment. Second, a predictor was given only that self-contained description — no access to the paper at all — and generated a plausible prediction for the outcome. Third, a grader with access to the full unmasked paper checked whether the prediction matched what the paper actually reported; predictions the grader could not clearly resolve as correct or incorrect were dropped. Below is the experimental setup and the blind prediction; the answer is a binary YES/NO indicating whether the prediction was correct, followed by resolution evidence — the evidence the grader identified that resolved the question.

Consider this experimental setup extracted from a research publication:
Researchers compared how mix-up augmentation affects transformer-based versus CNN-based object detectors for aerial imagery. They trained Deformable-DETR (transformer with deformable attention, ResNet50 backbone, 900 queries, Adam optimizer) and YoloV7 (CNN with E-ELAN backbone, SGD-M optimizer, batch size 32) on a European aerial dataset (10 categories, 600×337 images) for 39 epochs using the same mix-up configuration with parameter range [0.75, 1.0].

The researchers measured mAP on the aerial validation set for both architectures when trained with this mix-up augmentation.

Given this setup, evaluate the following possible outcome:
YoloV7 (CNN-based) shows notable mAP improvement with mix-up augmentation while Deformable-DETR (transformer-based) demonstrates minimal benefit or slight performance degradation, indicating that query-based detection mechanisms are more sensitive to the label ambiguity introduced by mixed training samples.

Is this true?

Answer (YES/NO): NO